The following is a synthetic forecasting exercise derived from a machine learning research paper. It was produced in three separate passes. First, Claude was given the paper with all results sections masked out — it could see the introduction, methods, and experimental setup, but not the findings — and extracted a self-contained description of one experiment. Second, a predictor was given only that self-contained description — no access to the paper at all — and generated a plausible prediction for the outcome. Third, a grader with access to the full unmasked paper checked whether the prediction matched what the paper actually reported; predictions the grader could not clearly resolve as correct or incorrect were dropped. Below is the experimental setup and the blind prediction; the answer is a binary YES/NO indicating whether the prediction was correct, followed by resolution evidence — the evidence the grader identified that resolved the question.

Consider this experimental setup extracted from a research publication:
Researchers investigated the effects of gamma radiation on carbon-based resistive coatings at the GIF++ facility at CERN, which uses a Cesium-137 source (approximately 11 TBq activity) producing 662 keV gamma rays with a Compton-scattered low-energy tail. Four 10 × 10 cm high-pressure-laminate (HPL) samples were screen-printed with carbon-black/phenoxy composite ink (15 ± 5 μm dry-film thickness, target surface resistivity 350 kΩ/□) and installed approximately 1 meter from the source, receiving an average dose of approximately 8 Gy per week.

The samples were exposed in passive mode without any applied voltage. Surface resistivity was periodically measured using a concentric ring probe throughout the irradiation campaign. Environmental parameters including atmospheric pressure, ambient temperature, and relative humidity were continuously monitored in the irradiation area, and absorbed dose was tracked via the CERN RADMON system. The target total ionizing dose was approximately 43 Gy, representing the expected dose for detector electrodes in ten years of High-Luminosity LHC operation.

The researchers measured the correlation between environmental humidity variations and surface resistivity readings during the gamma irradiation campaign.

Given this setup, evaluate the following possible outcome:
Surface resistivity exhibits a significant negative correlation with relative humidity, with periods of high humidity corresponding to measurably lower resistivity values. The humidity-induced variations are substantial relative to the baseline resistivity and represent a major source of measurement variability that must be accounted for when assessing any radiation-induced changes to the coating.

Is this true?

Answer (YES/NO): NO